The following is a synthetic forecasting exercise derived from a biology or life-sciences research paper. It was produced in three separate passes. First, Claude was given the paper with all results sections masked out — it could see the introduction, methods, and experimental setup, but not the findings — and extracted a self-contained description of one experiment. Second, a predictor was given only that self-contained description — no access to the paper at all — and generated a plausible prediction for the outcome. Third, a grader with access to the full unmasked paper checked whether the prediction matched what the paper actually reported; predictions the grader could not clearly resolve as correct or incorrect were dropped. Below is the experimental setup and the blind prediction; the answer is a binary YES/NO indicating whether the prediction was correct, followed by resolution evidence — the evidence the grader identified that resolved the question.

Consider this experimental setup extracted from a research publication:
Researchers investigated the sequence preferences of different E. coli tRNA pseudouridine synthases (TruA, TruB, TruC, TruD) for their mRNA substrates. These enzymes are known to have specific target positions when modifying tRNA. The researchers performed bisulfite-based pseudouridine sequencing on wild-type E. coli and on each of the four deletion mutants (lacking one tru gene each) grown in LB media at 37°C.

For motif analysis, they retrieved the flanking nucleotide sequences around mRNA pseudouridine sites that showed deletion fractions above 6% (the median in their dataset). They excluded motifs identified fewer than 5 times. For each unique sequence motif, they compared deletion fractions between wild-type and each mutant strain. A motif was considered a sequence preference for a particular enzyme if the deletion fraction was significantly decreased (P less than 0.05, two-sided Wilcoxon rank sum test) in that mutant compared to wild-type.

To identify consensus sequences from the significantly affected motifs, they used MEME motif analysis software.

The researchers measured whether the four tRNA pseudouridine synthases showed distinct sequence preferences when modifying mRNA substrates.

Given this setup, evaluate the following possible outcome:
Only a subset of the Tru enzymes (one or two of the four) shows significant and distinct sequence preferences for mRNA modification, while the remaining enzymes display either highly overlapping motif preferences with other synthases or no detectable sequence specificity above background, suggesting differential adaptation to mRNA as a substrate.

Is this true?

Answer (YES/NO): YES